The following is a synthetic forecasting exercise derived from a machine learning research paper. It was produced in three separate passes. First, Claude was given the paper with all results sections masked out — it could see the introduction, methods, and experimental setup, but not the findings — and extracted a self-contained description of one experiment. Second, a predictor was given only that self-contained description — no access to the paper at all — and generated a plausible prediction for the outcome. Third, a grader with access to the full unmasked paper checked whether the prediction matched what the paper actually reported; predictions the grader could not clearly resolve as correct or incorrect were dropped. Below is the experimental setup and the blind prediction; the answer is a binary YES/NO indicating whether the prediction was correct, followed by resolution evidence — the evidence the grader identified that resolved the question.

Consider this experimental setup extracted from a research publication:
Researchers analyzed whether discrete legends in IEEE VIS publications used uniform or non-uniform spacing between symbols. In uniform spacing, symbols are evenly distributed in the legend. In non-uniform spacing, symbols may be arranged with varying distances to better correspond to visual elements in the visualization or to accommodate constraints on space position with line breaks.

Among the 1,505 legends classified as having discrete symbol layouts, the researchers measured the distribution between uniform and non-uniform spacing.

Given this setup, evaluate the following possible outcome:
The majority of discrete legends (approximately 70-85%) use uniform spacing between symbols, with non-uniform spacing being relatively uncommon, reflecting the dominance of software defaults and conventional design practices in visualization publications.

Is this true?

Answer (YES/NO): NO